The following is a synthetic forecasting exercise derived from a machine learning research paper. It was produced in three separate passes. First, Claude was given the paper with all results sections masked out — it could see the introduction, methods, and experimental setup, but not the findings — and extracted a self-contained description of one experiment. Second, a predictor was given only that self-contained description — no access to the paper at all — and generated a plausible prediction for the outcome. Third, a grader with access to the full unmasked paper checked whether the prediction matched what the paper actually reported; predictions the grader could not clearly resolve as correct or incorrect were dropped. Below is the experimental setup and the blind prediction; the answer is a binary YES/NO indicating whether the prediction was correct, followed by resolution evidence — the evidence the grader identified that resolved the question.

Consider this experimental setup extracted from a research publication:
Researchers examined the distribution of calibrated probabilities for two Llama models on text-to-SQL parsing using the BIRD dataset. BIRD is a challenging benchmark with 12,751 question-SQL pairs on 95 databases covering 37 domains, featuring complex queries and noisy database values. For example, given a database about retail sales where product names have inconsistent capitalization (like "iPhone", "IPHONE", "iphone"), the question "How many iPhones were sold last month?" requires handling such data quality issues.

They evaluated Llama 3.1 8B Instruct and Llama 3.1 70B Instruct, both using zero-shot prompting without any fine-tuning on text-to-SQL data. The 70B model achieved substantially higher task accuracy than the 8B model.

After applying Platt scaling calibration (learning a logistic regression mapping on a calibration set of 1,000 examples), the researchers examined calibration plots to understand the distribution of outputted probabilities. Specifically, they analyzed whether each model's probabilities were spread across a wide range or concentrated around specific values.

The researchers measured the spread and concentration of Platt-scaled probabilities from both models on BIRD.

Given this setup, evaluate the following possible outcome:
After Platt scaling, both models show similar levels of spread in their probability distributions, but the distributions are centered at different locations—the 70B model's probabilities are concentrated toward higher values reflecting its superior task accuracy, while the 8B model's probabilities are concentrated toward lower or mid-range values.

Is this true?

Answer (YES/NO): NO